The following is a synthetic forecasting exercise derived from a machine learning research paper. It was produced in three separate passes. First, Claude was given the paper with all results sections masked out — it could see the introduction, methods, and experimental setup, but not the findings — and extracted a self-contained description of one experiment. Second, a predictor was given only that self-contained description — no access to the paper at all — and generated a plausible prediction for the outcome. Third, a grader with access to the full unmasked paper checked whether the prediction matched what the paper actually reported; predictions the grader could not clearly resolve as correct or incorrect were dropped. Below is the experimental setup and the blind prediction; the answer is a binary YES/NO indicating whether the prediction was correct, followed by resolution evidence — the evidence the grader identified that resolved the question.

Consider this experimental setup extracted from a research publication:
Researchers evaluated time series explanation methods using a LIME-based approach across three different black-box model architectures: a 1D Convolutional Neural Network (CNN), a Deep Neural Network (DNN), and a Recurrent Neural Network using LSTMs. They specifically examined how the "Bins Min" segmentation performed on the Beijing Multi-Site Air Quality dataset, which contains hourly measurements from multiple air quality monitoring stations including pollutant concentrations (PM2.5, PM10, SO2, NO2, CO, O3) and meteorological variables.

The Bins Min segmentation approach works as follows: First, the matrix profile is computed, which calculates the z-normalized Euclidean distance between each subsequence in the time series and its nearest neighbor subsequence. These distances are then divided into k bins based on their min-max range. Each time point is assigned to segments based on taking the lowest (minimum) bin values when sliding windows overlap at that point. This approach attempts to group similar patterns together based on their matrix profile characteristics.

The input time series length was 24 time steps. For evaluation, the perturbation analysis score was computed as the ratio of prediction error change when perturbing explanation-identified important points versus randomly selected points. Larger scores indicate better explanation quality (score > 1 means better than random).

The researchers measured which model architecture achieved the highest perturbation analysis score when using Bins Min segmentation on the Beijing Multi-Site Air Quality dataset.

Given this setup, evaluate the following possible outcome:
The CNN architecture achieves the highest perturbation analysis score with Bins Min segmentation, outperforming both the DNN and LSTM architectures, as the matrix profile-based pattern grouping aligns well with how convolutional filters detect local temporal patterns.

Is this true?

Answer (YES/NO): NO